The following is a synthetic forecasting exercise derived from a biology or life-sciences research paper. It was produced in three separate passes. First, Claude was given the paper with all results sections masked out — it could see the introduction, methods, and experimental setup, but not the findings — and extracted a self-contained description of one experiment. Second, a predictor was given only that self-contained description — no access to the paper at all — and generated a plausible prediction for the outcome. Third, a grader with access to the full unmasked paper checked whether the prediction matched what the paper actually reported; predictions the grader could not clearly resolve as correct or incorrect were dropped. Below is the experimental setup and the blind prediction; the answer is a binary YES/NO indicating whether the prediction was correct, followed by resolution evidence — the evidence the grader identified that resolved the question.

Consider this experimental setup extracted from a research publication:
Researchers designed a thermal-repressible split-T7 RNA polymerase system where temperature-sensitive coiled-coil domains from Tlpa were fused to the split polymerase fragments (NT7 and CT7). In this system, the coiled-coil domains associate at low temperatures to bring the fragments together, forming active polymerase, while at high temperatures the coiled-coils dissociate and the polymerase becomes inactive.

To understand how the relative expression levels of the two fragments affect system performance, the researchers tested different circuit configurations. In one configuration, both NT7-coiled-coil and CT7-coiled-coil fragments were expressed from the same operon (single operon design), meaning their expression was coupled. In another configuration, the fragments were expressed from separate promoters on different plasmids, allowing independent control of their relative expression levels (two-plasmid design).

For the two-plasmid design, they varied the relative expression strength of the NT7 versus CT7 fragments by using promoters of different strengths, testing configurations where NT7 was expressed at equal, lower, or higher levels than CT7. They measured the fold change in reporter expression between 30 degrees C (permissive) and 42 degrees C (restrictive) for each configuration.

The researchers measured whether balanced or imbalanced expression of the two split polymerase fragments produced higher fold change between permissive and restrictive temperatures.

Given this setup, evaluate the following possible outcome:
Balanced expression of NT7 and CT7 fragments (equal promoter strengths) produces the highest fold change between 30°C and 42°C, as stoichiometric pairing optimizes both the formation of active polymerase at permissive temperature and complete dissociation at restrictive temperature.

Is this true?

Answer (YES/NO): NO